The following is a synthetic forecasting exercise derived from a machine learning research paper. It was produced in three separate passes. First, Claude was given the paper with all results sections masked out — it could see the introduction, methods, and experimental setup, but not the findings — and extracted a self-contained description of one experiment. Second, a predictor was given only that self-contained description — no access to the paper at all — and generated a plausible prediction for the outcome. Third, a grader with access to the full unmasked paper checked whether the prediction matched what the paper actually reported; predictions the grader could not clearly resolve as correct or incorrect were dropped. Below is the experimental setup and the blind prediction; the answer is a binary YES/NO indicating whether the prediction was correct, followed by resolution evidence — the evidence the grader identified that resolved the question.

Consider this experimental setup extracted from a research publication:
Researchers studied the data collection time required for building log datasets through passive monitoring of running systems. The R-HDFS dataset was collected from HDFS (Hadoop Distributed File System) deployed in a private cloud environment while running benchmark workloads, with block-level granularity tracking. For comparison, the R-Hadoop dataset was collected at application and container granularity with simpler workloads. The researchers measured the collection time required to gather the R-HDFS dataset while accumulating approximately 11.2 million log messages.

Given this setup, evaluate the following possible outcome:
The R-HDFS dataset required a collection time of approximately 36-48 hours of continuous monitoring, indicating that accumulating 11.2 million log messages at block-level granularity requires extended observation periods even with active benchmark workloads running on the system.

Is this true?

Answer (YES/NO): YES